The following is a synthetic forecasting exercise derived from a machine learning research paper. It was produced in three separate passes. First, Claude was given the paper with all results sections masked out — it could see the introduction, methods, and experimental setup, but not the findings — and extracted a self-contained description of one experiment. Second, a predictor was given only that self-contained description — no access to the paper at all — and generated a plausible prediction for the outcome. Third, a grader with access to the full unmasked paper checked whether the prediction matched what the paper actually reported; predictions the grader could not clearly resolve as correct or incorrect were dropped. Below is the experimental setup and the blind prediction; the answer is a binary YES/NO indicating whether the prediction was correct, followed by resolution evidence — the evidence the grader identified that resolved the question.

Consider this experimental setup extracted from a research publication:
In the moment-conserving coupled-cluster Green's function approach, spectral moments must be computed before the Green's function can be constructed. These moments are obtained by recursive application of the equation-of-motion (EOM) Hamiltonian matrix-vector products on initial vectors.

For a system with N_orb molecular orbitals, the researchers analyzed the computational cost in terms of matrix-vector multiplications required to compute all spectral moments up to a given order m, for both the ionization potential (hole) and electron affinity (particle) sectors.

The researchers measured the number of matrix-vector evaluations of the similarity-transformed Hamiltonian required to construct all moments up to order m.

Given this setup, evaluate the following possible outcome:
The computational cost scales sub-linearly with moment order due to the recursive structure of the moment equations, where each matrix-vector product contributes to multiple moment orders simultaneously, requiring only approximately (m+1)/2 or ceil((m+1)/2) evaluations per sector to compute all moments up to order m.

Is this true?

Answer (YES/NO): NO